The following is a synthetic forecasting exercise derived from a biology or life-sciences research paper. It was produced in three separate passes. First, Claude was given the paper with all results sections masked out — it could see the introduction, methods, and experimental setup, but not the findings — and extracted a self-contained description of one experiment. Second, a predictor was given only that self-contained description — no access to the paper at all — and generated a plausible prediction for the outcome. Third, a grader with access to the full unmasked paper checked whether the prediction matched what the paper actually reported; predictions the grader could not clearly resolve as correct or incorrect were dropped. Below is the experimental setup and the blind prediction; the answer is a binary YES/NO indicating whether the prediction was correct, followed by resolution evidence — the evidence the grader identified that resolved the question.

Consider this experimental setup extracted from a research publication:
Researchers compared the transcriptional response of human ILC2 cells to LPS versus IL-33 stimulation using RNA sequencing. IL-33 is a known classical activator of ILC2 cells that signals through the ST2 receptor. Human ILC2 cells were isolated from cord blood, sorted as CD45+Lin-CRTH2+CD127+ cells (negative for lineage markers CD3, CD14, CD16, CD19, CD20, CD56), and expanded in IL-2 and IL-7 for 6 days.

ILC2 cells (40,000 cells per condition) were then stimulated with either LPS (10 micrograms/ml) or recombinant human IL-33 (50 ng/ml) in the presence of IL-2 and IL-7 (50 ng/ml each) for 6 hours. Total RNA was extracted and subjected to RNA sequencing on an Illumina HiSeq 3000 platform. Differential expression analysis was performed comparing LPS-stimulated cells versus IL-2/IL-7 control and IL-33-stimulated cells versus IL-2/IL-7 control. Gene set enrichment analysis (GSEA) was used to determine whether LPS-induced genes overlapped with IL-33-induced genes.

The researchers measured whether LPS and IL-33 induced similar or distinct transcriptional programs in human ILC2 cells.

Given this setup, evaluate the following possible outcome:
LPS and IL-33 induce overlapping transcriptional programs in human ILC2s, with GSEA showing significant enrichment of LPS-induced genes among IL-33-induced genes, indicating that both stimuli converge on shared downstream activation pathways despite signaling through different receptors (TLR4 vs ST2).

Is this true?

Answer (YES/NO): YES